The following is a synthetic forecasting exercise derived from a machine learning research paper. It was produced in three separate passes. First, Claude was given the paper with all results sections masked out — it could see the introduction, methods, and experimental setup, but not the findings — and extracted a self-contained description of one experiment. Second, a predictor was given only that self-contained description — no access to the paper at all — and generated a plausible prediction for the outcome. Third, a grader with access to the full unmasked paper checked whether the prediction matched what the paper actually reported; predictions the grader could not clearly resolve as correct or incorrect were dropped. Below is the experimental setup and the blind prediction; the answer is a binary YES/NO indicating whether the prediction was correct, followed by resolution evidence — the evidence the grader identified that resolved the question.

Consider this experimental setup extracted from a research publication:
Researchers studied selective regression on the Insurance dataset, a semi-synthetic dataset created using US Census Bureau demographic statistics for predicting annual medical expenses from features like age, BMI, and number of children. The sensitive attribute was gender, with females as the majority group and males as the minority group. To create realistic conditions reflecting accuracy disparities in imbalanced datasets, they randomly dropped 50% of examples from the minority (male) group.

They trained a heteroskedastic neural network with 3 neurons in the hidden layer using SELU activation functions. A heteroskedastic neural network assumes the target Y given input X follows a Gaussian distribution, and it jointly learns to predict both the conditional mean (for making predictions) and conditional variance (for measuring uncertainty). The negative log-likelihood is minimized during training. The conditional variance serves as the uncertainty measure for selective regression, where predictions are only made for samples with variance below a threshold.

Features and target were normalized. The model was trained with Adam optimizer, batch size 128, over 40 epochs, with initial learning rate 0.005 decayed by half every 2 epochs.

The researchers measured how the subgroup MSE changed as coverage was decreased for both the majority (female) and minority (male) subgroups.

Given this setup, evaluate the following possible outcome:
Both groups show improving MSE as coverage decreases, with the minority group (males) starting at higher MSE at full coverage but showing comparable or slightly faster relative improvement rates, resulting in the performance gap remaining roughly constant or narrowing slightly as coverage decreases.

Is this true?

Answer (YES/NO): NO